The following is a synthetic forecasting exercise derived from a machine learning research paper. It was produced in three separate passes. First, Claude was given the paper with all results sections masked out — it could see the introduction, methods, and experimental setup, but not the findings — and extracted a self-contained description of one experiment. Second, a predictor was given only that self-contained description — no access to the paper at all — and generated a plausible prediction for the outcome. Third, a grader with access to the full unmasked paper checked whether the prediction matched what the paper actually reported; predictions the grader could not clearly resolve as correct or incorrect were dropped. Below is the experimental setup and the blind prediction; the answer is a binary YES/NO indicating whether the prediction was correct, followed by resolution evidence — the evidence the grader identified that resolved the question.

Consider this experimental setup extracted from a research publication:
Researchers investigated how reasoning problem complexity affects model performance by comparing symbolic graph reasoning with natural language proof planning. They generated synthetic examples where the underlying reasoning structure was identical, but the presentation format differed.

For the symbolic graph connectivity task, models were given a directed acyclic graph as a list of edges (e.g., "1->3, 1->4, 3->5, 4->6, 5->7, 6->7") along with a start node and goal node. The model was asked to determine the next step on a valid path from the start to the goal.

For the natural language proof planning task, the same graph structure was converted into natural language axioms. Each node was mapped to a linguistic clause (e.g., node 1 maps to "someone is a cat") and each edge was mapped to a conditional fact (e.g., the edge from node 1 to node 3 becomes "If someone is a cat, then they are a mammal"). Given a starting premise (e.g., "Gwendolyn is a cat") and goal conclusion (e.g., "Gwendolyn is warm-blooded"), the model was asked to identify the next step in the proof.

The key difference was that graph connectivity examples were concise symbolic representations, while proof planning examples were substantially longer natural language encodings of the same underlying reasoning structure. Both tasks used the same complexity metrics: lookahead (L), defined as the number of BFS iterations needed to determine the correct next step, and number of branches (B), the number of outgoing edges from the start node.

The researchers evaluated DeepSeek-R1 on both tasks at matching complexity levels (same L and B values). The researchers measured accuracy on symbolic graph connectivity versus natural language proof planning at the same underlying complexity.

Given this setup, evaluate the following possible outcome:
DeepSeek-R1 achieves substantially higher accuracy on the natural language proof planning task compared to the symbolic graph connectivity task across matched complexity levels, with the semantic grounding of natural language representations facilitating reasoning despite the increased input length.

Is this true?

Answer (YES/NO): NO